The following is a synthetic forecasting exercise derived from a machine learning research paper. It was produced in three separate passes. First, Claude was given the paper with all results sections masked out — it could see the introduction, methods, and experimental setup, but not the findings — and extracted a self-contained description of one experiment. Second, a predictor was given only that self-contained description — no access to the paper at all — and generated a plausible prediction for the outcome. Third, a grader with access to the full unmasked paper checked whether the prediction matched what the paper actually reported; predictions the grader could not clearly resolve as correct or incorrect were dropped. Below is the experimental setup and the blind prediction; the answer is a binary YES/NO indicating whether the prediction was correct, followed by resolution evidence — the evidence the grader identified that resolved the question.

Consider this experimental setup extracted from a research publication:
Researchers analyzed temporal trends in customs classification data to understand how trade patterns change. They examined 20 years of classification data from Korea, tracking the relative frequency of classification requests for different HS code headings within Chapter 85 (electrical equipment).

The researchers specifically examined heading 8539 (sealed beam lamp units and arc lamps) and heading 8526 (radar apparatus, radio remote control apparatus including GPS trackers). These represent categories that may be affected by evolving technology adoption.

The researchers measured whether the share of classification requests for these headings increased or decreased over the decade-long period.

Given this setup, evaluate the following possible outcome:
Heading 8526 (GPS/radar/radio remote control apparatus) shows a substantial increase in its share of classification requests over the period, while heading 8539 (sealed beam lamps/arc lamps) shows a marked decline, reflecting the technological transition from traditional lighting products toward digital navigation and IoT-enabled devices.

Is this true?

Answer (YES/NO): NO